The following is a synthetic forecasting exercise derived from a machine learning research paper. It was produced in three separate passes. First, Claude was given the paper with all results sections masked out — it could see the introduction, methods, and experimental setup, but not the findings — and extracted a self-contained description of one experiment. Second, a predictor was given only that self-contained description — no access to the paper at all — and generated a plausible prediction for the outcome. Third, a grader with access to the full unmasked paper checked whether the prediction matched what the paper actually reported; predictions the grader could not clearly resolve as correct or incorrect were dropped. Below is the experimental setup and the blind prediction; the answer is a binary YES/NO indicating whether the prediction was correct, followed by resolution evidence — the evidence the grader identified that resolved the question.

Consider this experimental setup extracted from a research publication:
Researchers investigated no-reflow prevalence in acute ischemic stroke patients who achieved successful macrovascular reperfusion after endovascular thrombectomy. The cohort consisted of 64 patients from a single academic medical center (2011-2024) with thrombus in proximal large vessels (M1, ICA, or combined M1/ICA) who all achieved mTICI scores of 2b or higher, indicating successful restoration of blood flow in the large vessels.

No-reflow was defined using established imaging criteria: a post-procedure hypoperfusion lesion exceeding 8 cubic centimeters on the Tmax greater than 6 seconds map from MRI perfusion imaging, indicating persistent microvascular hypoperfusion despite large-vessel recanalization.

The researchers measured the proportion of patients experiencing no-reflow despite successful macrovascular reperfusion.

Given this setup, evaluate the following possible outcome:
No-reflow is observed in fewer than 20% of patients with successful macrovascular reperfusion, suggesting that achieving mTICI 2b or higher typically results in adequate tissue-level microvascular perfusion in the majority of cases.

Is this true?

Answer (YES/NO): NO